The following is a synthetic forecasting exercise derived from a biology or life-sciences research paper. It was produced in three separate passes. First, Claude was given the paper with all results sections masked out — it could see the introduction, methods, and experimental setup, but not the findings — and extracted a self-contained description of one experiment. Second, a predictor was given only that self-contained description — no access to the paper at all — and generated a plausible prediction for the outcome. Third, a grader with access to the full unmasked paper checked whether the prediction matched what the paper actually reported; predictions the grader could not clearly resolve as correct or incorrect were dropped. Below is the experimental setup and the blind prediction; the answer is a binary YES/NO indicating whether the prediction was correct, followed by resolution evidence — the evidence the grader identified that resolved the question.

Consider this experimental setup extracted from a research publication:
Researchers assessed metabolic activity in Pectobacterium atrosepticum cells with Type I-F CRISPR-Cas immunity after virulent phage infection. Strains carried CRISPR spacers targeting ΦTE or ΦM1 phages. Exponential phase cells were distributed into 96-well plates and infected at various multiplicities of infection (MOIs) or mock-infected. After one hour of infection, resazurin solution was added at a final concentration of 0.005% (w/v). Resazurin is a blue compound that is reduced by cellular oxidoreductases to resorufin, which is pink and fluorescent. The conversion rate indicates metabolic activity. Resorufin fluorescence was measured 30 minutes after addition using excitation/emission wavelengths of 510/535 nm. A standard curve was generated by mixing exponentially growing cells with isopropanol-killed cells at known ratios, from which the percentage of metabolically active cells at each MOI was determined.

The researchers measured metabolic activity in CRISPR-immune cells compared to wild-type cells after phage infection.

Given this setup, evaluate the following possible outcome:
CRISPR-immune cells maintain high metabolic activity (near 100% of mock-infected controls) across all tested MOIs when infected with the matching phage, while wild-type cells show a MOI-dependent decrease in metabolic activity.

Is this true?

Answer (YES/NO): NO